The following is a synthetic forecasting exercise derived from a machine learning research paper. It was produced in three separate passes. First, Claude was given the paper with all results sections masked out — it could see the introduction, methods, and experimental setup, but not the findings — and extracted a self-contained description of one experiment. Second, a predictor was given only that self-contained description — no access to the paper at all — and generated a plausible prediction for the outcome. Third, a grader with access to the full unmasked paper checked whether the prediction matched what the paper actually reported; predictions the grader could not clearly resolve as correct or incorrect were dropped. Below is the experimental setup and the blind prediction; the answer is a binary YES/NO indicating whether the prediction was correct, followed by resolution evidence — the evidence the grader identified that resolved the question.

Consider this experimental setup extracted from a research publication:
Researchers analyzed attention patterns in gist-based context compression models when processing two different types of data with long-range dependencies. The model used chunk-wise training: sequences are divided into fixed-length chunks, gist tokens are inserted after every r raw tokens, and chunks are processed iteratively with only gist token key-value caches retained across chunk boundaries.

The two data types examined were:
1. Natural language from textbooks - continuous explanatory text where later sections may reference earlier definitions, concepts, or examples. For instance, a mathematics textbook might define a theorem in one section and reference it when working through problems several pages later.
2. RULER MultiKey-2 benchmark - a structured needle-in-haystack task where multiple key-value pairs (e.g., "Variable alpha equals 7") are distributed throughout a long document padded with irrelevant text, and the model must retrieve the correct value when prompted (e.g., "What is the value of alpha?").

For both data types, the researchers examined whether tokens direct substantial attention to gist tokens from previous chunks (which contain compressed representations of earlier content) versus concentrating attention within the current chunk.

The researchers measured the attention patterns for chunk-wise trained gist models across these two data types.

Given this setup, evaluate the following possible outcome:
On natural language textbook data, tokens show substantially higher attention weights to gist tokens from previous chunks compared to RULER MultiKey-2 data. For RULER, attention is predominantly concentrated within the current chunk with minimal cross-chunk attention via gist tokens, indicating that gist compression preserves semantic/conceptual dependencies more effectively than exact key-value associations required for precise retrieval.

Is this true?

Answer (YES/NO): NO